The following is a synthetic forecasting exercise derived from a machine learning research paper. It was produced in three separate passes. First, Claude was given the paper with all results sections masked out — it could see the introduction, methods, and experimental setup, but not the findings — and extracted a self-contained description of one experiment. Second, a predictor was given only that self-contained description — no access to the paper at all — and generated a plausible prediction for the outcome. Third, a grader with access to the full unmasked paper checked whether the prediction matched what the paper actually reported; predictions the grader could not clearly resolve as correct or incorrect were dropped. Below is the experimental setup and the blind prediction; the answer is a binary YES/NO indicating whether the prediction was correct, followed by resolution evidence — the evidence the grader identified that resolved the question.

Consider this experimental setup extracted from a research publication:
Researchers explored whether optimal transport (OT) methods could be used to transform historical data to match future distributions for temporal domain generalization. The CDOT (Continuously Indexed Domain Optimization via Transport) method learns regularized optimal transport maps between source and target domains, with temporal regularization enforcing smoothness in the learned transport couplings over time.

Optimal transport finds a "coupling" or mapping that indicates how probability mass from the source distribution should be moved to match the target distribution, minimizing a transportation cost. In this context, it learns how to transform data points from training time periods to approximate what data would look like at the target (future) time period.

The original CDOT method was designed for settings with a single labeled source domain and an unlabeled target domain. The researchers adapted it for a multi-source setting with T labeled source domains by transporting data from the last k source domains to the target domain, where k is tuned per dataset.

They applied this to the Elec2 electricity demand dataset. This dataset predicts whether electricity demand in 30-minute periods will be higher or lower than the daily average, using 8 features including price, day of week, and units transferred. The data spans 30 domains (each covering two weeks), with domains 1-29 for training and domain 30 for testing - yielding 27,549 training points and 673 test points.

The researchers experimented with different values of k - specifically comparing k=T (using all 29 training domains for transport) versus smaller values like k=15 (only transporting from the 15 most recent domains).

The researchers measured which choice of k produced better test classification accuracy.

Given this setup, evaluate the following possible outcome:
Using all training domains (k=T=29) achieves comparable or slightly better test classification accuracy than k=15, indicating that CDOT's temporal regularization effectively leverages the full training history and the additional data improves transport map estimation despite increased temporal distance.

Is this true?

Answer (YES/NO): NO